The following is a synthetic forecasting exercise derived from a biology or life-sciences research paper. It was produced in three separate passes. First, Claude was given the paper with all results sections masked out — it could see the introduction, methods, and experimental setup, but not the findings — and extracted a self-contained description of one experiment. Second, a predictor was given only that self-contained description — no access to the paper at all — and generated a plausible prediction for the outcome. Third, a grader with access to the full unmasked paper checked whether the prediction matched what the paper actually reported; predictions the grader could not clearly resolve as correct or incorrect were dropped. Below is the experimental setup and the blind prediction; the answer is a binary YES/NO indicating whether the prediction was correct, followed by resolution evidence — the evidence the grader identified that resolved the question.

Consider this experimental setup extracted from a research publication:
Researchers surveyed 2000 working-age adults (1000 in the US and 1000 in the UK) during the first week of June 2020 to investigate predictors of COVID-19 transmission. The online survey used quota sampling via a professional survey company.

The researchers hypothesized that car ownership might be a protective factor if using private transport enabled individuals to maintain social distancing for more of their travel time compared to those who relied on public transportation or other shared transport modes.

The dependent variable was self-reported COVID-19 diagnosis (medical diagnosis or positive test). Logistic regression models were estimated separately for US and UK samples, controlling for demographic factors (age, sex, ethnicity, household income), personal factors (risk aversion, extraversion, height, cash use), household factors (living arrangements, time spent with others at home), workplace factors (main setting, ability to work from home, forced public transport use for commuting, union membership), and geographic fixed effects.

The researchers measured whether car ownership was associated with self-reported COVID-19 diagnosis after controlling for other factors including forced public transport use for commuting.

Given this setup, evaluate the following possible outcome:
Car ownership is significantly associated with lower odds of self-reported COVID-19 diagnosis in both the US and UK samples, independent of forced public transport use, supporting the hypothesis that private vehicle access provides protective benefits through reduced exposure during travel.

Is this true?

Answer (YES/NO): NO